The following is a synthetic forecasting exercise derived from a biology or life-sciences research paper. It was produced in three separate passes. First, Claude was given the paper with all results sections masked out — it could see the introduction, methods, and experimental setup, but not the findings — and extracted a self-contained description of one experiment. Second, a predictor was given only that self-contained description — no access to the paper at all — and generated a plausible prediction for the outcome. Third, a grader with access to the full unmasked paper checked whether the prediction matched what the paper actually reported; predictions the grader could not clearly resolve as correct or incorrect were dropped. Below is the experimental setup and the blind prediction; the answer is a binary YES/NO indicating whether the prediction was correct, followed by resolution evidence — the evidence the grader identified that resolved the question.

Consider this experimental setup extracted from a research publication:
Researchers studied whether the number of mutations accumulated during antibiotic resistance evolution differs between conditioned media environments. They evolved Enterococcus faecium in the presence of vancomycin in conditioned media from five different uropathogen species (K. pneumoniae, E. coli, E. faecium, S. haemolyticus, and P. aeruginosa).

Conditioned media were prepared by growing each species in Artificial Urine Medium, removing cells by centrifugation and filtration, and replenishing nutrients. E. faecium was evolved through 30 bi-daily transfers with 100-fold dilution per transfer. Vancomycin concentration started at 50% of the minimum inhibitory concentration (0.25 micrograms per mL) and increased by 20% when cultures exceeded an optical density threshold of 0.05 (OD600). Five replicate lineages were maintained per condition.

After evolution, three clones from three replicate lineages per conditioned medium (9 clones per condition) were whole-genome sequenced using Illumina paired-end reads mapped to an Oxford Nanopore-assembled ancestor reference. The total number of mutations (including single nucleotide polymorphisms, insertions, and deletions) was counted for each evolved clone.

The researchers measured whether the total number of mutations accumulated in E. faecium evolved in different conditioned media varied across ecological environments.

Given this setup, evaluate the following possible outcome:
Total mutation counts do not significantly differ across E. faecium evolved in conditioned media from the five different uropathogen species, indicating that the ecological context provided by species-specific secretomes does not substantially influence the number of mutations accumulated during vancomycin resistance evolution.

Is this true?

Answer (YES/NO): YES